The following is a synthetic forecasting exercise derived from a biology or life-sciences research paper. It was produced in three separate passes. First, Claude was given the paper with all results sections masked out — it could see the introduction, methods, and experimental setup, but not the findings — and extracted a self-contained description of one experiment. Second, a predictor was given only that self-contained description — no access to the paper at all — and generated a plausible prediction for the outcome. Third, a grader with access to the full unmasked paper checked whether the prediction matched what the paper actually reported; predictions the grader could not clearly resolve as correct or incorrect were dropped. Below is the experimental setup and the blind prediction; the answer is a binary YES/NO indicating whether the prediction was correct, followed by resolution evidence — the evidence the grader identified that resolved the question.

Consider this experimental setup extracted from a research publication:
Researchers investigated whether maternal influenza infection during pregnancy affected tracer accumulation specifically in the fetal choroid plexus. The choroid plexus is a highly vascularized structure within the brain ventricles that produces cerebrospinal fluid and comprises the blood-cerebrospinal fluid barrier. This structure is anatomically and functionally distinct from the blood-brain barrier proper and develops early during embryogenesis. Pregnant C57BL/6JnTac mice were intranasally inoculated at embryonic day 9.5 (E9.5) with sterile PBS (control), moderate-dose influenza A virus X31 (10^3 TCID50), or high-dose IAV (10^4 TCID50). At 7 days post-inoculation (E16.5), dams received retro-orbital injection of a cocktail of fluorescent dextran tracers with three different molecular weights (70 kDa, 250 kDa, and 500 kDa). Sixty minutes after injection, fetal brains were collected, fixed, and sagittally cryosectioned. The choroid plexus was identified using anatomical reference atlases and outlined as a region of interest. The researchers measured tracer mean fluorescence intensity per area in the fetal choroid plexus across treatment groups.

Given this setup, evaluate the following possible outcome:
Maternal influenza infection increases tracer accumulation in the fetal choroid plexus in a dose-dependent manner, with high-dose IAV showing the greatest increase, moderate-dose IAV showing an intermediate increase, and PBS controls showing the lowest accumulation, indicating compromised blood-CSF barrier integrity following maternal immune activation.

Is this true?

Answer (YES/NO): NO